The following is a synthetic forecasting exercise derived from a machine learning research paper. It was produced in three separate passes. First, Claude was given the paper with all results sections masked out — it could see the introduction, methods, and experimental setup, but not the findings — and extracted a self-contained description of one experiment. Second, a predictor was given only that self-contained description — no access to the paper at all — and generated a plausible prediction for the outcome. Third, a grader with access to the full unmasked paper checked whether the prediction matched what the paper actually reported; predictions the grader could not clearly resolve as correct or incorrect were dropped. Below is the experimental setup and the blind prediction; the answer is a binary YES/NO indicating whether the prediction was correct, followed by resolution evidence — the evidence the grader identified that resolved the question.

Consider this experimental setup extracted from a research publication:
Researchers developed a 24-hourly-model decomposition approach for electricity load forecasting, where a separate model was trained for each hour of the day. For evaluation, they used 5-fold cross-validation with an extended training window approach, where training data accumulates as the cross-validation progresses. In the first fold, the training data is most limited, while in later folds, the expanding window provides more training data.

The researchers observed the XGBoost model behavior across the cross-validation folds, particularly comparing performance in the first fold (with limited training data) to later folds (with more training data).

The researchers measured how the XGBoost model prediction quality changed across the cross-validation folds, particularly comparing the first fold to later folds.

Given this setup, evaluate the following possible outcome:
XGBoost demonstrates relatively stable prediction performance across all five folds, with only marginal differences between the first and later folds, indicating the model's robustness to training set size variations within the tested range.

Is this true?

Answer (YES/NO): NO